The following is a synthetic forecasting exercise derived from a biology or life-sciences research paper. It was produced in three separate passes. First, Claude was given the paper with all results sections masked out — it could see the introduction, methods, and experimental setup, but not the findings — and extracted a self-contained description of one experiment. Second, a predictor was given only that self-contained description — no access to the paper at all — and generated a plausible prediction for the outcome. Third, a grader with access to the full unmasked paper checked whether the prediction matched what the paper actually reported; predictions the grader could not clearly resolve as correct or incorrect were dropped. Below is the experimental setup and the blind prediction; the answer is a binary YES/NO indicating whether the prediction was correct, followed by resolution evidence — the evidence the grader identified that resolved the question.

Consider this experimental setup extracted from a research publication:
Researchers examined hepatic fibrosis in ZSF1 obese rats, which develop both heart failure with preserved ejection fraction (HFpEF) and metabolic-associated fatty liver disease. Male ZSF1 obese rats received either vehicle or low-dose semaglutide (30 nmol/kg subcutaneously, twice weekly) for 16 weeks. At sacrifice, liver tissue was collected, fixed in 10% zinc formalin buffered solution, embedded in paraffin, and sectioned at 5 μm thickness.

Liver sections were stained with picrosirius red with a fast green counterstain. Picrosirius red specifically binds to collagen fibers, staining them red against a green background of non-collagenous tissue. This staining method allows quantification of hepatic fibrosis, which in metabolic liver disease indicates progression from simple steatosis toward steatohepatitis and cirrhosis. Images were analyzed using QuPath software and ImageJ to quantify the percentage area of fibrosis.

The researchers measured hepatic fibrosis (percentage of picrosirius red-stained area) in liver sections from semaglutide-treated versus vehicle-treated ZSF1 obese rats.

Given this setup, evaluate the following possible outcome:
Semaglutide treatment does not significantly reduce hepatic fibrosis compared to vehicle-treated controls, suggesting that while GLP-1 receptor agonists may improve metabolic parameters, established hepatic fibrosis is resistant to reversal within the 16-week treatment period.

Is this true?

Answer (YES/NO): NO